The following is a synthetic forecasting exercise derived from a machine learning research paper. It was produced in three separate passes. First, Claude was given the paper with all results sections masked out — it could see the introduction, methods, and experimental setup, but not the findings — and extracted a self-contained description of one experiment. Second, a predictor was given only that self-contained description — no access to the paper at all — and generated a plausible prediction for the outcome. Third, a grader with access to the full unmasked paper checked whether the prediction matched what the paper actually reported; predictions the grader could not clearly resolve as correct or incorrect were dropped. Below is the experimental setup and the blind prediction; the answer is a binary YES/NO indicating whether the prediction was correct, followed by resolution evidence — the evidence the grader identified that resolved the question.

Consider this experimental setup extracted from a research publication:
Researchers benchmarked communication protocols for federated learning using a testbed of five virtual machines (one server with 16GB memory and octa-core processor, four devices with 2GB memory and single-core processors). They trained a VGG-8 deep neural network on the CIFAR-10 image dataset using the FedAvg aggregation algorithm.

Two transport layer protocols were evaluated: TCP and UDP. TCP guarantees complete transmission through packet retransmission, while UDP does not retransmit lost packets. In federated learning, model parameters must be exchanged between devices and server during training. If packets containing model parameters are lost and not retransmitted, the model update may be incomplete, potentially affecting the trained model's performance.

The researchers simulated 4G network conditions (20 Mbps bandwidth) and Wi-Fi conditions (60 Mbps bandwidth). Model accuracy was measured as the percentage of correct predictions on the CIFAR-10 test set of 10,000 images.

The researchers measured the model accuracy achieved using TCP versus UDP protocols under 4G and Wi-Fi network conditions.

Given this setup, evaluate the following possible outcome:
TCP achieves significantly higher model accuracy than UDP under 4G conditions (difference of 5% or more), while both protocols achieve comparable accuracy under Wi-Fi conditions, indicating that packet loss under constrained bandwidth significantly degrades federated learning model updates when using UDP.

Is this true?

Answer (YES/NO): NO